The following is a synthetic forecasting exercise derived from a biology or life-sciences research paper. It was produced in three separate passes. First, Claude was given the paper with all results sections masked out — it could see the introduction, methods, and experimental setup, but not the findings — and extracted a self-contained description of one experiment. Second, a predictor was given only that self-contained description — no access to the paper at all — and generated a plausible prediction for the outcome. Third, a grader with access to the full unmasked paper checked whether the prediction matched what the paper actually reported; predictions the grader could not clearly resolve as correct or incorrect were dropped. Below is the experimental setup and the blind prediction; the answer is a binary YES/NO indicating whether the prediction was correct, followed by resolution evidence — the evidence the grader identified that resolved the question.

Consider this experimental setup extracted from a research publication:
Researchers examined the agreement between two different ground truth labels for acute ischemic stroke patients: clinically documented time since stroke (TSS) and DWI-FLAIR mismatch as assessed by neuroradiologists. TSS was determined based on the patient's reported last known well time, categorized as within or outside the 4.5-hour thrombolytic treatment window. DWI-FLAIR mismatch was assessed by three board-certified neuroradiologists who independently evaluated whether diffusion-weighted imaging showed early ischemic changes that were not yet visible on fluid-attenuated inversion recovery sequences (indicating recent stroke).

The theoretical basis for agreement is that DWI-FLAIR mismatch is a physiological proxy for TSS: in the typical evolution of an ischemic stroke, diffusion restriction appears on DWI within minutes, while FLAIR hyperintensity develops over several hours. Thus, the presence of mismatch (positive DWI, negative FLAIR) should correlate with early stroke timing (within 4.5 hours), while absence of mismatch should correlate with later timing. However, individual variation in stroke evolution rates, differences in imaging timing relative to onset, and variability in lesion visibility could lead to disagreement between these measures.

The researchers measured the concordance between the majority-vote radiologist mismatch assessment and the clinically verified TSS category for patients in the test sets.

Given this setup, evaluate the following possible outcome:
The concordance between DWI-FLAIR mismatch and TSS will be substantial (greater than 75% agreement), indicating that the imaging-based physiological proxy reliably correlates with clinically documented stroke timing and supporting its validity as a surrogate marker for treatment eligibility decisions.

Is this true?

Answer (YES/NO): NO